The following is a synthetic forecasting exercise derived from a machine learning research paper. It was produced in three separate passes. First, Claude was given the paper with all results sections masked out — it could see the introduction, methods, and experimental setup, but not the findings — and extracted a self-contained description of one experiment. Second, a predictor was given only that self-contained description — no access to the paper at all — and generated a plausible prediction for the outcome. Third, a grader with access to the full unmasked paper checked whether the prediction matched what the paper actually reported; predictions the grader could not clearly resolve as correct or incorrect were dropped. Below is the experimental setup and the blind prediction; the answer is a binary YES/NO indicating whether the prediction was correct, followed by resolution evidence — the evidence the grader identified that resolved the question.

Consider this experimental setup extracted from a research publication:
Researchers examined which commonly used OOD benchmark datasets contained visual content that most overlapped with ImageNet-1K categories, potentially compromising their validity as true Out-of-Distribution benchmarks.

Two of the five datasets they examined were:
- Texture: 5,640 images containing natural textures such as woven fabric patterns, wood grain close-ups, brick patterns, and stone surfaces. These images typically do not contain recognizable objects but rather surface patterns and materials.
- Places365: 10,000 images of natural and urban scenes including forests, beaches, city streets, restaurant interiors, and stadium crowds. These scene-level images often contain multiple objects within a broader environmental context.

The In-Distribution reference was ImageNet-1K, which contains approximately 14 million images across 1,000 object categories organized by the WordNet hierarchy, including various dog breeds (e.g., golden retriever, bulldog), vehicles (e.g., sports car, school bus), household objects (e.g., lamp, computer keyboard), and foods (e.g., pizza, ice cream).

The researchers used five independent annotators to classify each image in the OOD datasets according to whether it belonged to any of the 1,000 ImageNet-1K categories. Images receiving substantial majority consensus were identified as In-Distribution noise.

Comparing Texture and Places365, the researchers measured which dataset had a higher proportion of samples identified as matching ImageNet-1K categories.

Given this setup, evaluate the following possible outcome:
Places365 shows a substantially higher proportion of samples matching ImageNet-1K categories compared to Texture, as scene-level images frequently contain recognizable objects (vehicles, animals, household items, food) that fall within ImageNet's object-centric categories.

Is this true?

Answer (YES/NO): NO